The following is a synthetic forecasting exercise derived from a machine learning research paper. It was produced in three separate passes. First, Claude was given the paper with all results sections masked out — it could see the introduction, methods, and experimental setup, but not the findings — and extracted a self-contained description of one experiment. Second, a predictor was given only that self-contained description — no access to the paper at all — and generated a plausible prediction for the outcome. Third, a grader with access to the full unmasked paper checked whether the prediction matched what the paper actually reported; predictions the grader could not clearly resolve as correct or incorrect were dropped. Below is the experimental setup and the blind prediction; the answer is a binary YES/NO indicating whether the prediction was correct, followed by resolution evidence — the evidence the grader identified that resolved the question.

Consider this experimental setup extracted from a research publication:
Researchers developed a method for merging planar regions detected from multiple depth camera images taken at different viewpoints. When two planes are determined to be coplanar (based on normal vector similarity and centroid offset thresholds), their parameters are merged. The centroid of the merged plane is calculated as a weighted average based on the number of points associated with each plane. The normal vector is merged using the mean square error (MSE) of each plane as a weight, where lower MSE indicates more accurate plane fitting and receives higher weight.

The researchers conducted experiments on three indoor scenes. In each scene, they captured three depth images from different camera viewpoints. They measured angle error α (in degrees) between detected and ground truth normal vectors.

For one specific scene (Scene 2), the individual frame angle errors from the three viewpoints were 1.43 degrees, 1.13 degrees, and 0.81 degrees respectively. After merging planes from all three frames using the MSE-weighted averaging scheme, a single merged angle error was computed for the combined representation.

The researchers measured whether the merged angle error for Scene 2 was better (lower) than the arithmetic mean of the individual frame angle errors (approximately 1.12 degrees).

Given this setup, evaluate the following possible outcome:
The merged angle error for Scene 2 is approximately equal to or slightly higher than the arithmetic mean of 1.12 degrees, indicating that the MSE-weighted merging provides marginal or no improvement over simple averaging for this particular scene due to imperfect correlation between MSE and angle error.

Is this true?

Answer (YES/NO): YES